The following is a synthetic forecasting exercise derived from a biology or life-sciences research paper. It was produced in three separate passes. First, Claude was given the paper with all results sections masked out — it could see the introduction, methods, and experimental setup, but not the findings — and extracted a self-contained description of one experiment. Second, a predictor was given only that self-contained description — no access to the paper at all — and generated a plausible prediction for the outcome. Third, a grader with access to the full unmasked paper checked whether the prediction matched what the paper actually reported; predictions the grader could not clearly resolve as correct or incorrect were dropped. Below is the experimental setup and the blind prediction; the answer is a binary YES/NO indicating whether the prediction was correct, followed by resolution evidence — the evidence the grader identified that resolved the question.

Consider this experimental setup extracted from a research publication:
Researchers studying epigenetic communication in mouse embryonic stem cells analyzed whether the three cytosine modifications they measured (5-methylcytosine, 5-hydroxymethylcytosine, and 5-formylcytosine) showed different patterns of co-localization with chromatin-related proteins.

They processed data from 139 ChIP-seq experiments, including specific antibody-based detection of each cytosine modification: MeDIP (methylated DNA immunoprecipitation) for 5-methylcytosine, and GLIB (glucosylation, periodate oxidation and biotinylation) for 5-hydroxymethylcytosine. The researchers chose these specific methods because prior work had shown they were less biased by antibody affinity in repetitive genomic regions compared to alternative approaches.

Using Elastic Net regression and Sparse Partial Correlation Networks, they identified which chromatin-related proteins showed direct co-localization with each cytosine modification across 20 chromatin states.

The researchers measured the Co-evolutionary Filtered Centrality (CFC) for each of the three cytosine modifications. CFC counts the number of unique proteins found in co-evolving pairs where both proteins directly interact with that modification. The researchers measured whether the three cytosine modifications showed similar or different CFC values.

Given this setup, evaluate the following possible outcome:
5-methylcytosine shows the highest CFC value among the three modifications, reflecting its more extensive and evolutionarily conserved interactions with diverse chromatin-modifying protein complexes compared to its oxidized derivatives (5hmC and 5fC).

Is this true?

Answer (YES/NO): NO